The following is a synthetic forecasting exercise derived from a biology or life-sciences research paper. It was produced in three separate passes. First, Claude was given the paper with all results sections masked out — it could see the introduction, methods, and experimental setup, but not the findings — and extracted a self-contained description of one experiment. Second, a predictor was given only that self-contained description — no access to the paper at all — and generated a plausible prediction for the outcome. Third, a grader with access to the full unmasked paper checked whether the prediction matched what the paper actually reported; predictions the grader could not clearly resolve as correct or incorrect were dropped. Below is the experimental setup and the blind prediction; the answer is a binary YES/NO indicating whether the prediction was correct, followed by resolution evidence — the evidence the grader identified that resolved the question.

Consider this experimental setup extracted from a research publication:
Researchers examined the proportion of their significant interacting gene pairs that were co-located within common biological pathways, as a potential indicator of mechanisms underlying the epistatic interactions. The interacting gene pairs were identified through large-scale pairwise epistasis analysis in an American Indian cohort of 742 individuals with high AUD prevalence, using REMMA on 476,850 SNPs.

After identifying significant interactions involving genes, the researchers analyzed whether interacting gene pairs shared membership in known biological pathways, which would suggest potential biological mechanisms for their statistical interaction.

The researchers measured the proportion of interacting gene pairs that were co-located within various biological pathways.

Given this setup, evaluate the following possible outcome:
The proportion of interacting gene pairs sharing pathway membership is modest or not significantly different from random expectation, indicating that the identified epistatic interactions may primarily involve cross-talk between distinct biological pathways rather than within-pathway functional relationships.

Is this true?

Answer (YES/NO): NO